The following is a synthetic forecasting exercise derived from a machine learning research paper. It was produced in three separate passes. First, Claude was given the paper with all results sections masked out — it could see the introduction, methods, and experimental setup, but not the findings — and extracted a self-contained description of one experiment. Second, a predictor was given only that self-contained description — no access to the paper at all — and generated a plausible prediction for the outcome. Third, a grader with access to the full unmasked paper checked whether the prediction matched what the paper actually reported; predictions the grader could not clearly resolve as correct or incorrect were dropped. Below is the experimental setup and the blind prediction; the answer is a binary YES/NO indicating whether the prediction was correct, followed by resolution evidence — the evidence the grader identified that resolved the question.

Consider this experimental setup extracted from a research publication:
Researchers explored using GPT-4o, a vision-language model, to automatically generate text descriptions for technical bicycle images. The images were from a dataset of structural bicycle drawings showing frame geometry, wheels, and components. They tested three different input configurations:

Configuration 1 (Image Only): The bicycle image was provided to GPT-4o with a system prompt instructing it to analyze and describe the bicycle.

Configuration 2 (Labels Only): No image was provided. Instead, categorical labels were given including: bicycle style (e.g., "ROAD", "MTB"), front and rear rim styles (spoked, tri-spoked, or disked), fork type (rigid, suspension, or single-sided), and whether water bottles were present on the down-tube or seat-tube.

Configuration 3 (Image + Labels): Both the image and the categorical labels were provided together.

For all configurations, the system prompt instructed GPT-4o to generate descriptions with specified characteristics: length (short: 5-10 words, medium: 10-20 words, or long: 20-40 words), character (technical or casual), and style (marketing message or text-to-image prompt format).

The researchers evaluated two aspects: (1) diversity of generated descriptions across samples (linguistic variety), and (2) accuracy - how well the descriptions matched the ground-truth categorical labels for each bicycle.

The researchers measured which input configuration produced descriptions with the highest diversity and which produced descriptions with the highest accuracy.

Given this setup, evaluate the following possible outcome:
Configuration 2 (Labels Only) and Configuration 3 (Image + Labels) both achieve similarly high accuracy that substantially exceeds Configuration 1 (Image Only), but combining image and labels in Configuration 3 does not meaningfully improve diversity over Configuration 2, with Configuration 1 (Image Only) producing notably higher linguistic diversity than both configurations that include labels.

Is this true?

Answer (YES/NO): NO